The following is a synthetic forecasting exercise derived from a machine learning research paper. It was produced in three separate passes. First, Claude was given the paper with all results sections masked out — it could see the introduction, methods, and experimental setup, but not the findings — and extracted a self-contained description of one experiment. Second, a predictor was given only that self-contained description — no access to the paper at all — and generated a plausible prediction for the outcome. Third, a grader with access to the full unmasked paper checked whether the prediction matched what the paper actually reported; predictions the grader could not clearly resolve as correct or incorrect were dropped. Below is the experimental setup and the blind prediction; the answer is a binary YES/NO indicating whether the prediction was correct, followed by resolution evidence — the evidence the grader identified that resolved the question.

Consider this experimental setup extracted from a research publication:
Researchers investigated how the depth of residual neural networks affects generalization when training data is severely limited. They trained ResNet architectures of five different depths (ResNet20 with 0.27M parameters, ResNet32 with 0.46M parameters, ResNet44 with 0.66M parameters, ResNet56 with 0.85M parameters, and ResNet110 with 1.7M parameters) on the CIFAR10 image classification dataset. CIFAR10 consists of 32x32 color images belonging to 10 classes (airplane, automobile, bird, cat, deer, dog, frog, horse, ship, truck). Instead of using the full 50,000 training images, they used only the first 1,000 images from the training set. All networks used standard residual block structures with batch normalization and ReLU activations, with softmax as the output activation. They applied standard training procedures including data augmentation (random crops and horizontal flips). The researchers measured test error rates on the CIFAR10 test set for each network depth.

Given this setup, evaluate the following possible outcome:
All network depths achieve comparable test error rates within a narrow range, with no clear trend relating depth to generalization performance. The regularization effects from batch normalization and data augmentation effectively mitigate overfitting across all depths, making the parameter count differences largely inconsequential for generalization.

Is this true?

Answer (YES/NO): NO